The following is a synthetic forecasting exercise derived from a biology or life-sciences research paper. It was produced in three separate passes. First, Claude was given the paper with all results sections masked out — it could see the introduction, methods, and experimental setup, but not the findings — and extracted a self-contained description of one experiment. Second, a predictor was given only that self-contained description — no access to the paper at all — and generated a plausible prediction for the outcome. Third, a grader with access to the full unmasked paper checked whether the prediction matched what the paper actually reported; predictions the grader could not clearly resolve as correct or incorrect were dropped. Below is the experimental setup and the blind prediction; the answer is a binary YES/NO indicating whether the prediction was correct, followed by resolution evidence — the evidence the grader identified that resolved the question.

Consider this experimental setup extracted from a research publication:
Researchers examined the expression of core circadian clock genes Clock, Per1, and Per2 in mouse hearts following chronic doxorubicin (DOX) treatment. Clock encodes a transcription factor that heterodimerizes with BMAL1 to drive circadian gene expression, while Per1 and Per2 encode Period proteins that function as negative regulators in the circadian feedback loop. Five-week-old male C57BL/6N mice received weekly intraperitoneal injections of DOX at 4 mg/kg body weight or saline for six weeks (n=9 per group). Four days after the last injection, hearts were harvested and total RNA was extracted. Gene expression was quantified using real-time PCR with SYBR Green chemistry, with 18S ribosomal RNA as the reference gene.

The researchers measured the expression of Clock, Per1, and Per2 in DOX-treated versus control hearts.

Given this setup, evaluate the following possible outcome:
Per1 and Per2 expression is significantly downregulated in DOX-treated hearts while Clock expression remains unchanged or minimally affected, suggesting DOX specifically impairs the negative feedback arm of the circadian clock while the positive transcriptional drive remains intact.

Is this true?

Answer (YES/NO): NO